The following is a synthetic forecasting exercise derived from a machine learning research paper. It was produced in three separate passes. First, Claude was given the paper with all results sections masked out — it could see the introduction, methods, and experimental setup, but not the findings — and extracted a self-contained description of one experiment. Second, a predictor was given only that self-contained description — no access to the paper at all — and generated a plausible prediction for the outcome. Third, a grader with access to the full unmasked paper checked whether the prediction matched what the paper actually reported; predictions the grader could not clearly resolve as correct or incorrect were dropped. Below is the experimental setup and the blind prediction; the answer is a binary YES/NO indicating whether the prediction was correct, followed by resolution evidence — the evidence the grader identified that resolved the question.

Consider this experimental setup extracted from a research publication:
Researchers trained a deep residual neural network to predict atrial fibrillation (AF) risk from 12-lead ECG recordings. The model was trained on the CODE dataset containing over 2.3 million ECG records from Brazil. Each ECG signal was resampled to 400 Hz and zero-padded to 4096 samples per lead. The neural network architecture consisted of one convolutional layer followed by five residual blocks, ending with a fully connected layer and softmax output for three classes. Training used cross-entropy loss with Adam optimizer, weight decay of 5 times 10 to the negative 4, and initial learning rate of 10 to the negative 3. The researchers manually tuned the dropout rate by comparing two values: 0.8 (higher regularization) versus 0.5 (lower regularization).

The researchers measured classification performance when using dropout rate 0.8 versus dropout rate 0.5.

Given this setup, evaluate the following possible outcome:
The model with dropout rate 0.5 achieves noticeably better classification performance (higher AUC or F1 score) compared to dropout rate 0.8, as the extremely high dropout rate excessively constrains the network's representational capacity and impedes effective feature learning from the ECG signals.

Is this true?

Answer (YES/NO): YES